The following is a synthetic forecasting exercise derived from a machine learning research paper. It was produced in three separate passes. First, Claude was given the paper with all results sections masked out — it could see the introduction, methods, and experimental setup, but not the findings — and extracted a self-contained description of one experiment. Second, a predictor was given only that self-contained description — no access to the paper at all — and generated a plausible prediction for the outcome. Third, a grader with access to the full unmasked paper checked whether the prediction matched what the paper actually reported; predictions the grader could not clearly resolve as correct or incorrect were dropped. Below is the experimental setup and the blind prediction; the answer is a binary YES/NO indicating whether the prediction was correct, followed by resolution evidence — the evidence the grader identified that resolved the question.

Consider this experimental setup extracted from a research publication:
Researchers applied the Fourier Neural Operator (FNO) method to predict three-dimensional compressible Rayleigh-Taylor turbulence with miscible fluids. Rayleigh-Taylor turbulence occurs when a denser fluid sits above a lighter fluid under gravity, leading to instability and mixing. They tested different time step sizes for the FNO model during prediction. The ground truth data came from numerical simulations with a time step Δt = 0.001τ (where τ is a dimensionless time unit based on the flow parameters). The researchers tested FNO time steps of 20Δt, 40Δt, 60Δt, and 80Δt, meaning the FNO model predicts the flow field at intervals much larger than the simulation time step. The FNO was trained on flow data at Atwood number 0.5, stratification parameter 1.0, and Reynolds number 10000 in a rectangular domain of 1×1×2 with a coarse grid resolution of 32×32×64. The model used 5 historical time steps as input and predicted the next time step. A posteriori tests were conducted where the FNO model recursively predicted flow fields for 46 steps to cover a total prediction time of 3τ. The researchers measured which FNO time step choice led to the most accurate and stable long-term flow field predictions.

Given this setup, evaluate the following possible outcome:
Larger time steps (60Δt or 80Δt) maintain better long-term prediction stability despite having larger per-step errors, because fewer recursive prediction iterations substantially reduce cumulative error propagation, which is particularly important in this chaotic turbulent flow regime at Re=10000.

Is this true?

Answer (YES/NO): NO